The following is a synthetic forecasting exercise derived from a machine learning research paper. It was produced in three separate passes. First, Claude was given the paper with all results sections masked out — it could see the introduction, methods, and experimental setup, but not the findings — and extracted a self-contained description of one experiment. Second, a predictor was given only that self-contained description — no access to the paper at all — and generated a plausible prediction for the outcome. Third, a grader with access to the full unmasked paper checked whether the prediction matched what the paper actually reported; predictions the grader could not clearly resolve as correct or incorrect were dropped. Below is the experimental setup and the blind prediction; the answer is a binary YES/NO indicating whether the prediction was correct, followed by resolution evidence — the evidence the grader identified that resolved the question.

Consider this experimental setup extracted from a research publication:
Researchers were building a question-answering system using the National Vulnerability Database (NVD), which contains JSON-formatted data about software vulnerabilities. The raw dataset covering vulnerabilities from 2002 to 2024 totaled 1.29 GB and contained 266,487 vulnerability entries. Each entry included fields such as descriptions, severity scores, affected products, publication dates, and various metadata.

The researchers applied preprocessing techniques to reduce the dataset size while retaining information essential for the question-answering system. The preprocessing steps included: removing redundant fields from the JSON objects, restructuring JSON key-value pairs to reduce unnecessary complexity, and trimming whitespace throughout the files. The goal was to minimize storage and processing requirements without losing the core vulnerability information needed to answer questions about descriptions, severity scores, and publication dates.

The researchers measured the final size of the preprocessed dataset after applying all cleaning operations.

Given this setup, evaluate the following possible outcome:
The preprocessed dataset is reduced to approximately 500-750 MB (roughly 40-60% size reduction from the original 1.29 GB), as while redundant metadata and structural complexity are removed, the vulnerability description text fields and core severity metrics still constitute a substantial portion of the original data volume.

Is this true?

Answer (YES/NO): YES